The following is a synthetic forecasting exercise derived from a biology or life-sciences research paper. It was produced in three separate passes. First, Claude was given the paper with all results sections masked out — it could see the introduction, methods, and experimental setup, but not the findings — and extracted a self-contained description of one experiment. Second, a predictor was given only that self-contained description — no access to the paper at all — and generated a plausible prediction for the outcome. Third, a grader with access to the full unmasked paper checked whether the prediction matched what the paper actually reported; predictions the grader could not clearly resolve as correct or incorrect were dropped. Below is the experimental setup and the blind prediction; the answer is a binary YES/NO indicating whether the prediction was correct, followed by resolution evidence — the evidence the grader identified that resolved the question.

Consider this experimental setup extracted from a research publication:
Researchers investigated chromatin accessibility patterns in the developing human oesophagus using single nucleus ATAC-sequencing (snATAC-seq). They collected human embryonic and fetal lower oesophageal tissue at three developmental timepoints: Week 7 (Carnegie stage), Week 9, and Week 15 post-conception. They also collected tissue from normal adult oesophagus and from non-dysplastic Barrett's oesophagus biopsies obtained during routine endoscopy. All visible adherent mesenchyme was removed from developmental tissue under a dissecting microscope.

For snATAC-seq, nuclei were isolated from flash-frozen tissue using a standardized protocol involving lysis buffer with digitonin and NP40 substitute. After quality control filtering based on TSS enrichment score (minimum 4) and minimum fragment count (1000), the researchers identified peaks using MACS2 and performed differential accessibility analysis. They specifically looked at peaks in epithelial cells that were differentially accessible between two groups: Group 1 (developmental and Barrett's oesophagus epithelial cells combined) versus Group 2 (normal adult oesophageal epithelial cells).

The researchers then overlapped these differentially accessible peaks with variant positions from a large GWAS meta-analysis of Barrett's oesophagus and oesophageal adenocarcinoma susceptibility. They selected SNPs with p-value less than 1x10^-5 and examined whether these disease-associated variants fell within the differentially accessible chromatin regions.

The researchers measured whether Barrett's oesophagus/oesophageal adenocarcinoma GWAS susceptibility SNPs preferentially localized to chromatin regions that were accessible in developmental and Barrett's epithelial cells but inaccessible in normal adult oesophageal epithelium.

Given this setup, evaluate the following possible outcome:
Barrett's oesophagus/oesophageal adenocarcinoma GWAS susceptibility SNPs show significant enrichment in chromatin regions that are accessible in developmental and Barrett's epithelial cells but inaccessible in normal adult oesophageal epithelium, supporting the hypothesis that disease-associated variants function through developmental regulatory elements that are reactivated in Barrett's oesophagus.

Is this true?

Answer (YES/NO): YES